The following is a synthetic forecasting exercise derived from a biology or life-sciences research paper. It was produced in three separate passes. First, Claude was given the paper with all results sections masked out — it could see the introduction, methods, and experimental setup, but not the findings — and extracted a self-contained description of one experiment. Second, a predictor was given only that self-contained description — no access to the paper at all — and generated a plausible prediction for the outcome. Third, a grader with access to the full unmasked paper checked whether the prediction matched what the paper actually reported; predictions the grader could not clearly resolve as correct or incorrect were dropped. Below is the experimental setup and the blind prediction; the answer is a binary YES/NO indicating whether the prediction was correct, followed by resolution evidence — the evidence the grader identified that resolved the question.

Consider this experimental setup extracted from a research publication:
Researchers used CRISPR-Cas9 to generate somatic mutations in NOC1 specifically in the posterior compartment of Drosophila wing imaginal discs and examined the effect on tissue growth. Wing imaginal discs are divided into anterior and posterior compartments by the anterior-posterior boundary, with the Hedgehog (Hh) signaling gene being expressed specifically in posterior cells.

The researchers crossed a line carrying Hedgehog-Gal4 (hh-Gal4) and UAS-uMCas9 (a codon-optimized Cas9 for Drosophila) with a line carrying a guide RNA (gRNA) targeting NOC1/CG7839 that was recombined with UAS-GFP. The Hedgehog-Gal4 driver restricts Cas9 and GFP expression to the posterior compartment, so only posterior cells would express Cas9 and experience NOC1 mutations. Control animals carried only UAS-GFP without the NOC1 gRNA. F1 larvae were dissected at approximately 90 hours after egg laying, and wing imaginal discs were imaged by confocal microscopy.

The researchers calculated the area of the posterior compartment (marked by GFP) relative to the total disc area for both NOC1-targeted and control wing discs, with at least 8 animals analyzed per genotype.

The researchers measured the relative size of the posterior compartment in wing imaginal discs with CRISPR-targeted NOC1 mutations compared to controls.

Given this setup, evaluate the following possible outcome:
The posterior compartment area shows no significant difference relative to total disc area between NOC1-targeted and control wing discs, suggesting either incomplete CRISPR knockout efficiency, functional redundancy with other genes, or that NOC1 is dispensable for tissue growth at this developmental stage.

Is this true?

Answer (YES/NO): NO